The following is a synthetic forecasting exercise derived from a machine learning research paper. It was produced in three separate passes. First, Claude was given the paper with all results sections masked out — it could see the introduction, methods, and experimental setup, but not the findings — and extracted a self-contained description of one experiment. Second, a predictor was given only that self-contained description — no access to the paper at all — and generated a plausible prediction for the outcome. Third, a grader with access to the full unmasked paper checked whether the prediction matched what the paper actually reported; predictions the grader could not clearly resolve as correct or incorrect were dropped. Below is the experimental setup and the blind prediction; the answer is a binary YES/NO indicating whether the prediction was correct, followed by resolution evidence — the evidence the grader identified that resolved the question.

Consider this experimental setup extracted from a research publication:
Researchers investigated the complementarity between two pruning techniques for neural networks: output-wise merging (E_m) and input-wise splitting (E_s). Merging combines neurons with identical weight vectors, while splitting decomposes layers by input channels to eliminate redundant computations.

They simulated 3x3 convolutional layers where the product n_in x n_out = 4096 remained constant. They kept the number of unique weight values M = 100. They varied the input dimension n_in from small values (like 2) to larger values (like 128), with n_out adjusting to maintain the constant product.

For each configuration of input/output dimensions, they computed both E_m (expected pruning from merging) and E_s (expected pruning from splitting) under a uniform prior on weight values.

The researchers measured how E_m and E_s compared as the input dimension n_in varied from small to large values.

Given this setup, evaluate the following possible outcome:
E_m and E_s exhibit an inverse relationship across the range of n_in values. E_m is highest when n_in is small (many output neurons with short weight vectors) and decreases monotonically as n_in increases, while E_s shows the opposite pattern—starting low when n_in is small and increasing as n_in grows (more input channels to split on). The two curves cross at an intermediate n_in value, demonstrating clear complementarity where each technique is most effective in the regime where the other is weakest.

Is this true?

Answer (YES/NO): YES